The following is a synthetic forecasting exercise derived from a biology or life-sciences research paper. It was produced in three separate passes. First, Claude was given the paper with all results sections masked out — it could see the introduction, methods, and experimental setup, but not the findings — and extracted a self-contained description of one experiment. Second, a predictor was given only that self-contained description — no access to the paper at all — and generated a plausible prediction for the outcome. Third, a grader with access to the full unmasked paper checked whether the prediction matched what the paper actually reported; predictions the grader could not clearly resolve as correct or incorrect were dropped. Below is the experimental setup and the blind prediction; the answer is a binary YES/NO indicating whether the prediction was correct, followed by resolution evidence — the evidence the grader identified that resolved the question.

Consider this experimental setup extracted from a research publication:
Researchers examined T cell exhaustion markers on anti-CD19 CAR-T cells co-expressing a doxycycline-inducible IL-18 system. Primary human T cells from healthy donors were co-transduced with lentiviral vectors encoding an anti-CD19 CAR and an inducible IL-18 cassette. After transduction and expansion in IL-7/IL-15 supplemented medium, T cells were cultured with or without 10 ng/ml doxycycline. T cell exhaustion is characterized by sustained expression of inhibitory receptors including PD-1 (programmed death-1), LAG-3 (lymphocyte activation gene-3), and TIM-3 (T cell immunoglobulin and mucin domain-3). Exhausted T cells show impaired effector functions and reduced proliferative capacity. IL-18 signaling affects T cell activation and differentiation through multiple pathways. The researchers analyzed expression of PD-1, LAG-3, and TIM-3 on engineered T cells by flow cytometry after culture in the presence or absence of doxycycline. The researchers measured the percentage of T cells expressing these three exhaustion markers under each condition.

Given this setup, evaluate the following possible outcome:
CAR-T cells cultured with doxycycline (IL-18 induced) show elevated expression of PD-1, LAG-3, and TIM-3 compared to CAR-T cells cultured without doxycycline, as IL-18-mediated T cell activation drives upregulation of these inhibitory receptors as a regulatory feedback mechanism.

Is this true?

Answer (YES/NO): NO